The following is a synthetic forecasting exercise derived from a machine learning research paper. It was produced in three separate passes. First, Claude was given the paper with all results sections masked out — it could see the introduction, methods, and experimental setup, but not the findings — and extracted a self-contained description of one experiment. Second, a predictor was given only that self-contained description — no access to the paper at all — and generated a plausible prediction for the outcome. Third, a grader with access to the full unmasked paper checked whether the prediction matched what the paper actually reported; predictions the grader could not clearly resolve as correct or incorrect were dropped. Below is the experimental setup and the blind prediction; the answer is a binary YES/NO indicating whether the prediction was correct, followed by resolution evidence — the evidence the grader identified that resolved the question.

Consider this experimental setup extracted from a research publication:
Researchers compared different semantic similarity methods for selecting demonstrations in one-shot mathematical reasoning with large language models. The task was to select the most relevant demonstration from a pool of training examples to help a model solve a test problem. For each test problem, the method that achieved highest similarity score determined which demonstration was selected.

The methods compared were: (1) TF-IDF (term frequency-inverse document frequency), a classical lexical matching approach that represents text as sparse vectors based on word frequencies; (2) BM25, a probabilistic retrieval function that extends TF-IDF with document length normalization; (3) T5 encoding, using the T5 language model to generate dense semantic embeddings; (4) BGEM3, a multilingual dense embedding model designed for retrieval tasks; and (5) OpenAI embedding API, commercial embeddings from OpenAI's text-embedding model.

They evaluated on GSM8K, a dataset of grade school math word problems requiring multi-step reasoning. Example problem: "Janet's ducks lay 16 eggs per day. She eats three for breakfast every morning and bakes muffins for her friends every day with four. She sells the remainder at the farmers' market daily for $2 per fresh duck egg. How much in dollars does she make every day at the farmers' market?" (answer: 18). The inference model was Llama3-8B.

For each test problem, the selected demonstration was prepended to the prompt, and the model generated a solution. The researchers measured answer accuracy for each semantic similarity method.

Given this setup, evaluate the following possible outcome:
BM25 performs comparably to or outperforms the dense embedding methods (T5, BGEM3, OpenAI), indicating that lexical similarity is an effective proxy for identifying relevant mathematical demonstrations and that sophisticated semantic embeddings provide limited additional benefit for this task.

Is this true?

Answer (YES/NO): NO